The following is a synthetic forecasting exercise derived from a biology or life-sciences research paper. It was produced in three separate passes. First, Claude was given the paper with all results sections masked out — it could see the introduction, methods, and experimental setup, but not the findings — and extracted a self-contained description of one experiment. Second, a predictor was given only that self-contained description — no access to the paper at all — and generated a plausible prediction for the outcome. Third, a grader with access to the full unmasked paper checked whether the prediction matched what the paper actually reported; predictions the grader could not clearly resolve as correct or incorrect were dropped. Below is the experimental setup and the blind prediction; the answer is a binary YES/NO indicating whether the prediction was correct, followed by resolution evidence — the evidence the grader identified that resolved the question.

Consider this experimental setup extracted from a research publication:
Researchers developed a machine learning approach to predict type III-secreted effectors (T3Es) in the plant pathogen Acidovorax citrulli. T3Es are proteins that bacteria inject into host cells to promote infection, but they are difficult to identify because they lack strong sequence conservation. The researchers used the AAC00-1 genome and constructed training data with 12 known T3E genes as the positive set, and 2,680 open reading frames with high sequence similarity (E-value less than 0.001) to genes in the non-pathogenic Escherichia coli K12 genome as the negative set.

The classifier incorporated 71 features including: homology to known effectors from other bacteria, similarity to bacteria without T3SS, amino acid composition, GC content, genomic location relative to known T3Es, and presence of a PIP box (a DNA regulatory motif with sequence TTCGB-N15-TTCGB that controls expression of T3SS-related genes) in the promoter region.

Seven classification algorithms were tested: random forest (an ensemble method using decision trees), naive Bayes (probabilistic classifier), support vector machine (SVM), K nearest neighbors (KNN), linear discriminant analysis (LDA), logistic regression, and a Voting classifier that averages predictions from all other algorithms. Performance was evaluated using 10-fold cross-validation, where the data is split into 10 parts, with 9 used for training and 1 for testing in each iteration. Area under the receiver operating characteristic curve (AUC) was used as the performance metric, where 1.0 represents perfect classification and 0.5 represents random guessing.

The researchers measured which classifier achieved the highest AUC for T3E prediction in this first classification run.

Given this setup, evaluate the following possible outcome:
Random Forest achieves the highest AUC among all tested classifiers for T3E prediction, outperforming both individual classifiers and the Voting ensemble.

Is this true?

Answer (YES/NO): YES